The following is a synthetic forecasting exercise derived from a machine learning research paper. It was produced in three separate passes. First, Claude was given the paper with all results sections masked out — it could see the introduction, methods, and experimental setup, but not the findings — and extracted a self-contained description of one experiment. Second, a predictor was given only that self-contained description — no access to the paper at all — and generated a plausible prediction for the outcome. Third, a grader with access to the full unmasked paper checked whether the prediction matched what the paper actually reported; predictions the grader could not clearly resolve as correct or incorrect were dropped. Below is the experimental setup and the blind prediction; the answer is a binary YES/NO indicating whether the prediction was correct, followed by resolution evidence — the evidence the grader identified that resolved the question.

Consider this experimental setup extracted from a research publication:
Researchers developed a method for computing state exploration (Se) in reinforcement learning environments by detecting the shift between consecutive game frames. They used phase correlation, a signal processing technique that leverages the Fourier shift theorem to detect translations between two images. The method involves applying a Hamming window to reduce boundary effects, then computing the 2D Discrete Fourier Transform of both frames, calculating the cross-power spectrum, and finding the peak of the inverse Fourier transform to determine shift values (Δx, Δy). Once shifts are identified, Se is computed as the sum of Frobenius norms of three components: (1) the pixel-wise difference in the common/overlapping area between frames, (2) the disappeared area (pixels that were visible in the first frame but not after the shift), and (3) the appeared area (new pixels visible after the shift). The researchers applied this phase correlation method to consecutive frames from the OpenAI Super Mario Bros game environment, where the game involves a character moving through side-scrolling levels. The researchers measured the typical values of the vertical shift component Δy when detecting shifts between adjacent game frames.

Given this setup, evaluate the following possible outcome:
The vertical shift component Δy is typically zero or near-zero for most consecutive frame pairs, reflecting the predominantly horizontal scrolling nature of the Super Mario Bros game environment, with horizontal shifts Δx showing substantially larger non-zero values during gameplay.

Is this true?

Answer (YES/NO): YES